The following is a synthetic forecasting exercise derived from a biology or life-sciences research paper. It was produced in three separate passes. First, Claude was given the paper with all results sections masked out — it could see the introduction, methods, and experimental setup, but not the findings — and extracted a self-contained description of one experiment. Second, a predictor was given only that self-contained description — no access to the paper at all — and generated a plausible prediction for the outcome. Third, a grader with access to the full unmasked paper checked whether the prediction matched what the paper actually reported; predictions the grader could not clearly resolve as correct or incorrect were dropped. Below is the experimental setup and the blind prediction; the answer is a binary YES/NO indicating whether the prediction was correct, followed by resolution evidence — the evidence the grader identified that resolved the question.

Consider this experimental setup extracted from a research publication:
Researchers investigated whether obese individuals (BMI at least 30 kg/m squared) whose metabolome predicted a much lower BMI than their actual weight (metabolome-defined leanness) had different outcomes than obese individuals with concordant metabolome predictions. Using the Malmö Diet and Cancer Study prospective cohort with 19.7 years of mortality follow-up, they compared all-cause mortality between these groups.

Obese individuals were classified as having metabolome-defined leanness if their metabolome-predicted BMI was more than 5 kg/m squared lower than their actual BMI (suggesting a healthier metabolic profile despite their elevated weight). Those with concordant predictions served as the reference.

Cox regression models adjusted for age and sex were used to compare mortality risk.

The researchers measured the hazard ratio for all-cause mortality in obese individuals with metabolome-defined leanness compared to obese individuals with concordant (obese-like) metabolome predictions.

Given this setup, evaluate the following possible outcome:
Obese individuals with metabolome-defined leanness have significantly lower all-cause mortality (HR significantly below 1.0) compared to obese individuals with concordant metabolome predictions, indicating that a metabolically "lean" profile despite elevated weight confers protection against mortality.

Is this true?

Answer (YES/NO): NO